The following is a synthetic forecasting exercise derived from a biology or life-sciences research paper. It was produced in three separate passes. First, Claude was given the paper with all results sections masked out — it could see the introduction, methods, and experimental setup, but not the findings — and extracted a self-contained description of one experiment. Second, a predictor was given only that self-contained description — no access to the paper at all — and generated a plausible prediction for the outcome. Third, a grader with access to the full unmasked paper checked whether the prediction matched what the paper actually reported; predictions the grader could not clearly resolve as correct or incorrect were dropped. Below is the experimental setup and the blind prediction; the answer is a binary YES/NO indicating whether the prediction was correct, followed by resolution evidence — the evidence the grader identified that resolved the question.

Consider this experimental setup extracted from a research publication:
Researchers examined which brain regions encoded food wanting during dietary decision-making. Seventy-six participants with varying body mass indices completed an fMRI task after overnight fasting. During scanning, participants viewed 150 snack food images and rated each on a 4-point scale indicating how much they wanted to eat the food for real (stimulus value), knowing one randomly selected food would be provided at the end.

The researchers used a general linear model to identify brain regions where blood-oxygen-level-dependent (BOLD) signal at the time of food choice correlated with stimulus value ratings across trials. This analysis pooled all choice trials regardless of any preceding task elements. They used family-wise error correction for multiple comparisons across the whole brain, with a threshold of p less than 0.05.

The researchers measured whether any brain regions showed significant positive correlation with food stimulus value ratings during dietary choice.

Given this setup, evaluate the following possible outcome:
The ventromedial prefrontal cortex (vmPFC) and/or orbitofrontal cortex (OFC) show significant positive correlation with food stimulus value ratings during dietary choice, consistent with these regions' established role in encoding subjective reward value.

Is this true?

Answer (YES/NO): YES